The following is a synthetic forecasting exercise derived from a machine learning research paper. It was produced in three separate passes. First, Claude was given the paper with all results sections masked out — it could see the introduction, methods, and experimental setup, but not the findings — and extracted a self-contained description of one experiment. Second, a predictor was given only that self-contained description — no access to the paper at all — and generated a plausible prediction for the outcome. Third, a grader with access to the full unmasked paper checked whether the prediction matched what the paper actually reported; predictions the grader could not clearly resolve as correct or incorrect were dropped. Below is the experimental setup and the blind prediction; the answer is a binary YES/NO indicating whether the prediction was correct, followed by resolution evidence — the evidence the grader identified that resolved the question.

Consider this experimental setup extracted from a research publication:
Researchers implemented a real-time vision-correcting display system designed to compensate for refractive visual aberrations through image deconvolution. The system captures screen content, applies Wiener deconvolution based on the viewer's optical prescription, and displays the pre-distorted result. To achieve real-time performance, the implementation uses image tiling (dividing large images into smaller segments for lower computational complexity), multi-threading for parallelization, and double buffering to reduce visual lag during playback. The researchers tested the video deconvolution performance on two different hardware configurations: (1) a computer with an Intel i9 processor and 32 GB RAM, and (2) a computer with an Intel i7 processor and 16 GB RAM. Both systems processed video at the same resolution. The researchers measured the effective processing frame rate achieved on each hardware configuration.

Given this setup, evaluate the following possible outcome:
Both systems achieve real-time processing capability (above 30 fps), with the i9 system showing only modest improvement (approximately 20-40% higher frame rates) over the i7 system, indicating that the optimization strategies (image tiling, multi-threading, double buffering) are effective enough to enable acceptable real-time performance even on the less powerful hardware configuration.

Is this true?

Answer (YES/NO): NO